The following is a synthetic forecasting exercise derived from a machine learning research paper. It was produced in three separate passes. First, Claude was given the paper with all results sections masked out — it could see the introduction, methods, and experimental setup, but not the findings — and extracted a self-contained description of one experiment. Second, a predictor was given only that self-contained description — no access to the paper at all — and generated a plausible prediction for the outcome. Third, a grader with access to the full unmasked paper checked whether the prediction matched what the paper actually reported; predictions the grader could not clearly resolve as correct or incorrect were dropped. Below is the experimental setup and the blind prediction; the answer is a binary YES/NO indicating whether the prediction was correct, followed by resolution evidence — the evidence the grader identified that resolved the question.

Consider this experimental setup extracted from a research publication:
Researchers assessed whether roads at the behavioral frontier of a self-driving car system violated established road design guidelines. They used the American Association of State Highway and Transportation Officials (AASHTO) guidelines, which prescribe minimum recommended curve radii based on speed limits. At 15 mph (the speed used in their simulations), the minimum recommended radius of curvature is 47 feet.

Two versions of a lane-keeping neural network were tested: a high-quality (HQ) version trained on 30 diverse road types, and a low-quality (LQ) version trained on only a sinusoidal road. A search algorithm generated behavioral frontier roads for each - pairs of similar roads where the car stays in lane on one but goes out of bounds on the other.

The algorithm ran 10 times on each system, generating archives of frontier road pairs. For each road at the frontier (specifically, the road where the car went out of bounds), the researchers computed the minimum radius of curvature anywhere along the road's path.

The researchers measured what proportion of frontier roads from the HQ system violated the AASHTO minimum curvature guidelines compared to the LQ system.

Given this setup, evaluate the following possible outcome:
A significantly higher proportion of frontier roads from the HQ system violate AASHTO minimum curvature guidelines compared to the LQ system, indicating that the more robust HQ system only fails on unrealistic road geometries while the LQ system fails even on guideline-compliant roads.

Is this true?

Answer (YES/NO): YES